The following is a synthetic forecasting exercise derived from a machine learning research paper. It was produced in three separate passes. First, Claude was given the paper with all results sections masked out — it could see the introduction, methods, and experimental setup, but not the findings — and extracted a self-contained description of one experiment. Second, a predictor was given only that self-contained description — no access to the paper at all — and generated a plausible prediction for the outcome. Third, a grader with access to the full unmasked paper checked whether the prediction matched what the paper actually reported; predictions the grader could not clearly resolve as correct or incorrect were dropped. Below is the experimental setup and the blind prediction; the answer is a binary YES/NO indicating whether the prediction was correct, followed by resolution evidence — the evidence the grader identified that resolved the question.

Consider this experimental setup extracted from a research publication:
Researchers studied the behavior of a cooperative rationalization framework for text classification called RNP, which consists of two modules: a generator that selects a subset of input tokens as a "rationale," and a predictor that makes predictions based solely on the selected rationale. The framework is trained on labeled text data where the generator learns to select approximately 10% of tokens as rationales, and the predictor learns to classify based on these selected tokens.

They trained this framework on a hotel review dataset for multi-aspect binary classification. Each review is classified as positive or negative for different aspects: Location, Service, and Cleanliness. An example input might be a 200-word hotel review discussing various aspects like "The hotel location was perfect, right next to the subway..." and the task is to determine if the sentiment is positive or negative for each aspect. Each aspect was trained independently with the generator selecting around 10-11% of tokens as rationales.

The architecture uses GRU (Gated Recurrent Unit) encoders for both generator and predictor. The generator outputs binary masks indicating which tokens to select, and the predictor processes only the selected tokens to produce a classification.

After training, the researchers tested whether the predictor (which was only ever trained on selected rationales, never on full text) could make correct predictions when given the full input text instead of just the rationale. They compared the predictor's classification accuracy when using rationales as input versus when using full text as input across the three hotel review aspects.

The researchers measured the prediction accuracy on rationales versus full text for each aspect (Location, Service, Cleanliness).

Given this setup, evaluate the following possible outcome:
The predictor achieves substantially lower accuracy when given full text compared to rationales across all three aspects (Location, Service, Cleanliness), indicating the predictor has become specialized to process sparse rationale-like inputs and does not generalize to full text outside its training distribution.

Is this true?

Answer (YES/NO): NO